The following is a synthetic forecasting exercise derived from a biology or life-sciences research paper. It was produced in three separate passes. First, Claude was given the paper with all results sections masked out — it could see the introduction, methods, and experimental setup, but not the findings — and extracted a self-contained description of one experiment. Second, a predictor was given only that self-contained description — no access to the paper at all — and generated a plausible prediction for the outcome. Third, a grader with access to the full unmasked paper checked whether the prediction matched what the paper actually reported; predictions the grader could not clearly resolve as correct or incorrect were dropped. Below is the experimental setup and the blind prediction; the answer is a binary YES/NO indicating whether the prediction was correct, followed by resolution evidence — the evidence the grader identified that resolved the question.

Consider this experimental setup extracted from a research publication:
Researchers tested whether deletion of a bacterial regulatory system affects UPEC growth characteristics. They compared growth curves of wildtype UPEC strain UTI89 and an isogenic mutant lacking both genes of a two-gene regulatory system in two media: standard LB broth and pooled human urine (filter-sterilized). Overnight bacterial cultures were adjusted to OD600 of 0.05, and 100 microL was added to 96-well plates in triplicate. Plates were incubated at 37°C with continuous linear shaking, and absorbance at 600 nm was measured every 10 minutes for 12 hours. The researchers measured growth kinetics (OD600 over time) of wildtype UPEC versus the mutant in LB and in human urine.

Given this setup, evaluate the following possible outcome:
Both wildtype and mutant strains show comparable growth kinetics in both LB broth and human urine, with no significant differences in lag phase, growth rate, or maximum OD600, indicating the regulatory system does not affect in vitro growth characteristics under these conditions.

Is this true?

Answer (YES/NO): YES